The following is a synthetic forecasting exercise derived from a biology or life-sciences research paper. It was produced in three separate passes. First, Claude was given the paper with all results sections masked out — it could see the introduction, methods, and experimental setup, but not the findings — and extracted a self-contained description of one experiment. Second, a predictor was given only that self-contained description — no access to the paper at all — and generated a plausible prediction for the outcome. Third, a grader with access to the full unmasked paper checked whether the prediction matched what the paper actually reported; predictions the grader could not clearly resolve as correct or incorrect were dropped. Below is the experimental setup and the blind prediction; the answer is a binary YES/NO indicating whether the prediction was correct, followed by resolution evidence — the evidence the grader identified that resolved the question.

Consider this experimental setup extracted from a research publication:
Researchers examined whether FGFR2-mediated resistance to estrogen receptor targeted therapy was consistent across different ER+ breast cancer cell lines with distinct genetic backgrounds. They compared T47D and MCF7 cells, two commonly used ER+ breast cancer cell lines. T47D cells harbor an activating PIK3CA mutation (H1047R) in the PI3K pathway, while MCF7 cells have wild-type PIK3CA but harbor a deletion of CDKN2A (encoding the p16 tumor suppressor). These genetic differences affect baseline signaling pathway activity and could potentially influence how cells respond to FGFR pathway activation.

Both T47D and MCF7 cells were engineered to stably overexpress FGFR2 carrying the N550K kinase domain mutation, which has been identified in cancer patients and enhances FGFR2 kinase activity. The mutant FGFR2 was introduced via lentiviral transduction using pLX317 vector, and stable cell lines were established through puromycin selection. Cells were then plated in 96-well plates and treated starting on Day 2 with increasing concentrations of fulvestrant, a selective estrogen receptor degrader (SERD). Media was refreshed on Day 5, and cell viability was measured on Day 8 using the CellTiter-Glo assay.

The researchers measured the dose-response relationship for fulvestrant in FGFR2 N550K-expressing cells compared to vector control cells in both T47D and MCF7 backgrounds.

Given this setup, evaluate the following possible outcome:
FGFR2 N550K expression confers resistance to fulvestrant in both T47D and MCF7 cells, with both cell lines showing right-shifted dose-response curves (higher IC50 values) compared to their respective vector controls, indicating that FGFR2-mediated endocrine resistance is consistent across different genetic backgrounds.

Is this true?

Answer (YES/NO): YES